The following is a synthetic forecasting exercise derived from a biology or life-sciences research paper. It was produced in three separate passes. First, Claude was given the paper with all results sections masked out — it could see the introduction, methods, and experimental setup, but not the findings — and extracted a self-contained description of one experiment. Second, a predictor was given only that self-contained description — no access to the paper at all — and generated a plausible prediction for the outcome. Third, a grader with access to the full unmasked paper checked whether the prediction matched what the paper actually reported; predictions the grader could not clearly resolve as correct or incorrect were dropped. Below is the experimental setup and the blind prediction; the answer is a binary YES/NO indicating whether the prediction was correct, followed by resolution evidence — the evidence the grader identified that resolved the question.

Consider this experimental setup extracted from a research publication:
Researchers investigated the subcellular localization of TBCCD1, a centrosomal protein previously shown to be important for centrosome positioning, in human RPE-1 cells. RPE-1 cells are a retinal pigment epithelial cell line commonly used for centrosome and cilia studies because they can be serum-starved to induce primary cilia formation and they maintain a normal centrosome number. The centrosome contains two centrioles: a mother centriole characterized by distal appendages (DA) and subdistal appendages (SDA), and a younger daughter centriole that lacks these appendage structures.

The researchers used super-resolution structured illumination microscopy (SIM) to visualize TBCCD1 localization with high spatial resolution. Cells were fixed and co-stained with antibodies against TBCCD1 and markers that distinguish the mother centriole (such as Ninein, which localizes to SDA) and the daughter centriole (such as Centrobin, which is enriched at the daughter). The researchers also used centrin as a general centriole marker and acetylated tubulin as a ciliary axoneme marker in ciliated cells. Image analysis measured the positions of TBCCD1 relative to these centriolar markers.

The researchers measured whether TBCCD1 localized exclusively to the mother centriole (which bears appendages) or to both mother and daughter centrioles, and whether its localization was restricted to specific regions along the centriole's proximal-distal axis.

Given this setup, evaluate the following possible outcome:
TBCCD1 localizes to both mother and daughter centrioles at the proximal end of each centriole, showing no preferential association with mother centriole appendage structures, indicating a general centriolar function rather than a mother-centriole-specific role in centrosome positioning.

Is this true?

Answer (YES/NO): NO